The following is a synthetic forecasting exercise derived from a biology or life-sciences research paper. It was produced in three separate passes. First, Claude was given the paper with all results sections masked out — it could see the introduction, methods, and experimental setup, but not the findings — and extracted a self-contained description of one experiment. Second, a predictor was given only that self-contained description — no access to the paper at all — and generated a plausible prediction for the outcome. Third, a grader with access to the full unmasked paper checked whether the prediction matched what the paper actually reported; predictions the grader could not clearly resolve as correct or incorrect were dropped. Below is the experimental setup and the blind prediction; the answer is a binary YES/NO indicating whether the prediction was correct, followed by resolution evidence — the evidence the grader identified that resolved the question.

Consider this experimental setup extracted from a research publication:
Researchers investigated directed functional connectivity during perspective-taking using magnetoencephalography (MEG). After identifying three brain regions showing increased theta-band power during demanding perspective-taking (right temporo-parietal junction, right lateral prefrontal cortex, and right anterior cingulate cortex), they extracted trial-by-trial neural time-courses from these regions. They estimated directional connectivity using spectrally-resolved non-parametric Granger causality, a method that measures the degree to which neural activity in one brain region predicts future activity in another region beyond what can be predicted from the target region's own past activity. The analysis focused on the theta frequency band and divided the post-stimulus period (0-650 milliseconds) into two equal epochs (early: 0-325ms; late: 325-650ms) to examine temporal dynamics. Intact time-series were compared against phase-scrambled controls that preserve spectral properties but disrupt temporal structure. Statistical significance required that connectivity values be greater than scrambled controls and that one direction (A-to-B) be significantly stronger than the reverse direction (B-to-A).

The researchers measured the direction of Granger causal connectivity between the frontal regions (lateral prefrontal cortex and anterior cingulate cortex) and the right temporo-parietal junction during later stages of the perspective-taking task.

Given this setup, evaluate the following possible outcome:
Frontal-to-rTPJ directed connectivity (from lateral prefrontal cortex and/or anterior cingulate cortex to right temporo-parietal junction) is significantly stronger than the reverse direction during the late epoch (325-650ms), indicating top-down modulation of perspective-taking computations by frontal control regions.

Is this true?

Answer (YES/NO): YES